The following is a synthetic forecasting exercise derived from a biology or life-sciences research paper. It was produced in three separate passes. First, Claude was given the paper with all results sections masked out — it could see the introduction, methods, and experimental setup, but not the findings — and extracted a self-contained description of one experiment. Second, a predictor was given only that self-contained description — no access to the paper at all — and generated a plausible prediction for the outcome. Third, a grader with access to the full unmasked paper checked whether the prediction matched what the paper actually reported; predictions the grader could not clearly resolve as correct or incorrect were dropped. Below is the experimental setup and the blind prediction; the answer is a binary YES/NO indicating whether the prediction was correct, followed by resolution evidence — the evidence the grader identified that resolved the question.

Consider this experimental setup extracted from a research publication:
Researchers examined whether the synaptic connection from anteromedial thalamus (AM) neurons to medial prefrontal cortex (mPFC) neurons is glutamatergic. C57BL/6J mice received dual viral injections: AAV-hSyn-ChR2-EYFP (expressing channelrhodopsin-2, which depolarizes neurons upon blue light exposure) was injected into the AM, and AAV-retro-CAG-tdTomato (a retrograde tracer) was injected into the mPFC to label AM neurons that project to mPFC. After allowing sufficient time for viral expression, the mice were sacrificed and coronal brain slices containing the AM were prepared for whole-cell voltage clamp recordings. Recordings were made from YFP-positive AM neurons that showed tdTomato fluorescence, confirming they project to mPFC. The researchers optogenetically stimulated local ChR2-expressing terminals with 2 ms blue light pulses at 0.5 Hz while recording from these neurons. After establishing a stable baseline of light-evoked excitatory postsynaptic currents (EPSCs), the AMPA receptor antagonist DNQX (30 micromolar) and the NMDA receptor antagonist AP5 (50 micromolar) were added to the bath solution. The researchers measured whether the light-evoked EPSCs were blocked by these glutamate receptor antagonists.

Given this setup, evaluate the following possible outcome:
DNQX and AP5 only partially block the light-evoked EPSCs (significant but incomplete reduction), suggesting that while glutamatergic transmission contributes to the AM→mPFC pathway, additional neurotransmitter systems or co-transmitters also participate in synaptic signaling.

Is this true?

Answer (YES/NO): YES